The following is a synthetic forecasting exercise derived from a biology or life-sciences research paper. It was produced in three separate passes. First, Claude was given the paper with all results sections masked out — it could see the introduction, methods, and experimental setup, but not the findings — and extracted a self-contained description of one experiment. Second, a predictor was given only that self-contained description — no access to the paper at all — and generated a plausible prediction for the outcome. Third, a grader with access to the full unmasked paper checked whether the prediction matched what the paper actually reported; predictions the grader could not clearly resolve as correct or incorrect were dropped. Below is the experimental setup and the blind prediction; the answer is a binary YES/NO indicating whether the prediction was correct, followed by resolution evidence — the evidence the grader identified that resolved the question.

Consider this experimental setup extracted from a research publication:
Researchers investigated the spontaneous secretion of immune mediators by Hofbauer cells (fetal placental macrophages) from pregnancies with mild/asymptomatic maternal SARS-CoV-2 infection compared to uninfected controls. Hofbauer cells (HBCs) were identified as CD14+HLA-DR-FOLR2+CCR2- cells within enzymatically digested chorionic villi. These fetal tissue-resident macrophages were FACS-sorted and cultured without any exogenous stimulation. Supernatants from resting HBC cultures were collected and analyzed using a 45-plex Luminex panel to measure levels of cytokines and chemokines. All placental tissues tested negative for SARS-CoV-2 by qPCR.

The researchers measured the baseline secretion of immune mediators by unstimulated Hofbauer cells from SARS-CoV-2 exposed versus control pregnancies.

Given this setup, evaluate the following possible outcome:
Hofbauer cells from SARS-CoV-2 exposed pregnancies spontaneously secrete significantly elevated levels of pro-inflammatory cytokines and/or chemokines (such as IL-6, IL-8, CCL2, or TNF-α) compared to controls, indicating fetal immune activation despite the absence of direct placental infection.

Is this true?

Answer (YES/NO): YES